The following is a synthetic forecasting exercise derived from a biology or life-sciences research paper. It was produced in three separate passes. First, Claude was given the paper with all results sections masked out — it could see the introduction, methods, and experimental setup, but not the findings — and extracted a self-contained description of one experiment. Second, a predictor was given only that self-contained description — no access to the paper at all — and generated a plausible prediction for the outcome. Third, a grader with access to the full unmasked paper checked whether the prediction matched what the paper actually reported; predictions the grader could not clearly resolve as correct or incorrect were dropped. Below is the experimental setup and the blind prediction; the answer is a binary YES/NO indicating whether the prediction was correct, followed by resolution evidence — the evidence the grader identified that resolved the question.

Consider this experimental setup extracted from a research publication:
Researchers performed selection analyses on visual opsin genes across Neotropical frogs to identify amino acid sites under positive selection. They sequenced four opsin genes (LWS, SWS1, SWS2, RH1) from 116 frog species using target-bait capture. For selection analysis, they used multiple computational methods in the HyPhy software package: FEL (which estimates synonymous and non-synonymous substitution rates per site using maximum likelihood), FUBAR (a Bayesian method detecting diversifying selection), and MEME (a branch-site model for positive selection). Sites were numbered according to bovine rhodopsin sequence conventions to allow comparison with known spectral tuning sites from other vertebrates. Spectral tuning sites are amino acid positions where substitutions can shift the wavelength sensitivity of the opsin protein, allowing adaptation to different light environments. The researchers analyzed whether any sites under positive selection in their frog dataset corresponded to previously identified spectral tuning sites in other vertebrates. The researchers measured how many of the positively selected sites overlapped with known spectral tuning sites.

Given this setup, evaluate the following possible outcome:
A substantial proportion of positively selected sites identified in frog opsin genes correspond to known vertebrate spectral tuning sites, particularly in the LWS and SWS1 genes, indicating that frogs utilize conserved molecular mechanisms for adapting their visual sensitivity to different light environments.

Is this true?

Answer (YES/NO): NO